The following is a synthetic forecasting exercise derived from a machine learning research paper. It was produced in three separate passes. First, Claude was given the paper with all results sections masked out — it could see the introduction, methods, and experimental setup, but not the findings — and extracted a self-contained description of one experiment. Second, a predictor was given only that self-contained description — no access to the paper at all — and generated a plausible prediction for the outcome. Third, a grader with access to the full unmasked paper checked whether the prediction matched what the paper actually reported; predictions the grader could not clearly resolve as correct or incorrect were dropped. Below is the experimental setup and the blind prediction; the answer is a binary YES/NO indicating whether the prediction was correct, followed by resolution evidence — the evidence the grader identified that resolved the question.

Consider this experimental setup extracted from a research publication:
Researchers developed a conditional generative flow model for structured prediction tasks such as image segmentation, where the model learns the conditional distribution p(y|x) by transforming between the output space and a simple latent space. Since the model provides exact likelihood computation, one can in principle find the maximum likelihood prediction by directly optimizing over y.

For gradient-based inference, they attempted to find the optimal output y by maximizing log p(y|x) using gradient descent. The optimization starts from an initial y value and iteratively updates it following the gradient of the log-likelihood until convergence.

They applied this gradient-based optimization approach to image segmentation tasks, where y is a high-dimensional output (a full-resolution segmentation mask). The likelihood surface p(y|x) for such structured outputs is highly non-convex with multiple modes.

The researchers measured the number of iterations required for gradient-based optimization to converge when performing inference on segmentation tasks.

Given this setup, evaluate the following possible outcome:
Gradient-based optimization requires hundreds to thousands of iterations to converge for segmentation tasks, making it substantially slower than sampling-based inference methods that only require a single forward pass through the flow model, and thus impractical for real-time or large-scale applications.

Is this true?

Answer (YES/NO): NO